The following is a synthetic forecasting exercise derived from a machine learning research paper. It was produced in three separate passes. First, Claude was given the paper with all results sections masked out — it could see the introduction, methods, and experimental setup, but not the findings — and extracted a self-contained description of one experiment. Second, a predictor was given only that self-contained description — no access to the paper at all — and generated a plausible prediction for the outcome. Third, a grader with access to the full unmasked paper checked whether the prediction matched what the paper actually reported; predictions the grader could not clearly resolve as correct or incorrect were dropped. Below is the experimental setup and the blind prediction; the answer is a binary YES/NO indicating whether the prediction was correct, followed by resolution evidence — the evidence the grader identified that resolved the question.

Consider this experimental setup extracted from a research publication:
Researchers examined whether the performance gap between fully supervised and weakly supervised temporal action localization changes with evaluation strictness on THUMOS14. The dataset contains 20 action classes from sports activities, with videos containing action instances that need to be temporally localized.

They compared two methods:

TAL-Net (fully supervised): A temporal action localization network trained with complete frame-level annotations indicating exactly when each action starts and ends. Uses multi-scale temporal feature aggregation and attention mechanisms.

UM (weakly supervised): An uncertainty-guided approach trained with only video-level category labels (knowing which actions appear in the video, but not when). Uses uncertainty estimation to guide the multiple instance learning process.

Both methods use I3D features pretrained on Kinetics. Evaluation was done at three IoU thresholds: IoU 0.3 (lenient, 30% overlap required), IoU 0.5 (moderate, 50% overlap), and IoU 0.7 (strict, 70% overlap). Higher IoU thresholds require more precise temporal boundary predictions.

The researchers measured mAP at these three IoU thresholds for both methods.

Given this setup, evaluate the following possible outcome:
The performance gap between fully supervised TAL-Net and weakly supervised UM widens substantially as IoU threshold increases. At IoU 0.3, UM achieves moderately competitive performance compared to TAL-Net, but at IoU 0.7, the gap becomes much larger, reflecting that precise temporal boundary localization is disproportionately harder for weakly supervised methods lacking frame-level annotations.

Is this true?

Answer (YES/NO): YES